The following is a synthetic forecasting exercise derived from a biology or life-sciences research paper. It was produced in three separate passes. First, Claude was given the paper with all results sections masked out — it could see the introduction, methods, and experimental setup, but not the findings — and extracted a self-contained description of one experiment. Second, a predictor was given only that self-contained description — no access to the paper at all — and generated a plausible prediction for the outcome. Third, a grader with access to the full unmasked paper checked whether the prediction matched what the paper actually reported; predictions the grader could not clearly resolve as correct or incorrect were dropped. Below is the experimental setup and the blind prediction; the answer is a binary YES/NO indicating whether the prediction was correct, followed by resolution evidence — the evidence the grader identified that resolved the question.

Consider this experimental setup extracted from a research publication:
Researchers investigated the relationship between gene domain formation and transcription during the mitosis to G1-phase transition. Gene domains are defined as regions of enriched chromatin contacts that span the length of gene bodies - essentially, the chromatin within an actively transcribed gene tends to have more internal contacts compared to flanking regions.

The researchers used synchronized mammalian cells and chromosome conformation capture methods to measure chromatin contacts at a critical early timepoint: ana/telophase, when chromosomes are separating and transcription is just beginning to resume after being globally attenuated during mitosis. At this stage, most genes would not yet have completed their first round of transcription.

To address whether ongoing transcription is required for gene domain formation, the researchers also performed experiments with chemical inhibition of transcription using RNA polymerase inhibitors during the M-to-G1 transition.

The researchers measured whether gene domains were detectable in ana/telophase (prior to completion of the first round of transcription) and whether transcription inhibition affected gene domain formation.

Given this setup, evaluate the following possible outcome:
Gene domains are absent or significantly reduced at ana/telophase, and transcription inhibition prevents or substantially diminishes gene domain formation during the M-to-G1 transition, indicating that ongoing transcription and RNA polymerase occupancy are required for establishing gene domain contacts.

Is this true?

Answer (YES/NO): NO